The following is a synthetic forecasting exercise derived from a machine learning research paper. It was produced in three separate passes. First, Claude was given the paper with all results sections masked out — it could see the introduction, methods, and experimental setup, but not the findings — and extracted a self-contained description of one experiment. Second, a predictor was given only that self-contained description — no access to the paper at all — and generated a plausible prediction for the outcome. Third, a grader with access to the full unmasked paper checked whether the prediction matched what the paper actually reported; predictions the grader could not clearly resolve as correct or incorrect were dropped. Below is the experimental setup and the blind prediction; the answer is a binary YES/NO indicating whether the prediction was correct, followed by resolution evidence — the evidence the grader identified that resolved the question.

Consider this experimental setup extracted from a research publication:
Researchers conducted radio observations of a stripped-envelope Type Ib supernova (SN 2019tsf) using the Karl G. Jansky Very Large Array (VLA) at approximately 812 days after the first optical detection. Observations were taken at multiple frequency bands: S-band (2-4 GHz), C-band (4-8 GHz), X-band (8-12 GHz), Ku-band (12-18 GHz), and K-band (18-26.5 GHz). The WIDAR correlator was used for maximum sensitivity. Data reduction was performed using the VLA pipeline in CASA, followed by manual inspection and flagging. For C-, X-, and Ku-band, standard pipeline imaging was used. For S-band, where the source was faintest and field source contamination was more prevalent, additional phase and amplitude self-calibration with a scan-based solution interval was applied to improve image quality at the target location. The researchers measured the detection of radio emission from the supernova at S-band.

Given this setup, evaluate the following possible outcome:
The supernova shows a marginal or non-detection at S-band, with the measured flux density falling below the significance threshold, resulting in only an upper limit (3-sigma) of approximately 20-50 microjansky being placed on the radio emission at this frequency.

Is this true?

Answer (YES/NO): NO